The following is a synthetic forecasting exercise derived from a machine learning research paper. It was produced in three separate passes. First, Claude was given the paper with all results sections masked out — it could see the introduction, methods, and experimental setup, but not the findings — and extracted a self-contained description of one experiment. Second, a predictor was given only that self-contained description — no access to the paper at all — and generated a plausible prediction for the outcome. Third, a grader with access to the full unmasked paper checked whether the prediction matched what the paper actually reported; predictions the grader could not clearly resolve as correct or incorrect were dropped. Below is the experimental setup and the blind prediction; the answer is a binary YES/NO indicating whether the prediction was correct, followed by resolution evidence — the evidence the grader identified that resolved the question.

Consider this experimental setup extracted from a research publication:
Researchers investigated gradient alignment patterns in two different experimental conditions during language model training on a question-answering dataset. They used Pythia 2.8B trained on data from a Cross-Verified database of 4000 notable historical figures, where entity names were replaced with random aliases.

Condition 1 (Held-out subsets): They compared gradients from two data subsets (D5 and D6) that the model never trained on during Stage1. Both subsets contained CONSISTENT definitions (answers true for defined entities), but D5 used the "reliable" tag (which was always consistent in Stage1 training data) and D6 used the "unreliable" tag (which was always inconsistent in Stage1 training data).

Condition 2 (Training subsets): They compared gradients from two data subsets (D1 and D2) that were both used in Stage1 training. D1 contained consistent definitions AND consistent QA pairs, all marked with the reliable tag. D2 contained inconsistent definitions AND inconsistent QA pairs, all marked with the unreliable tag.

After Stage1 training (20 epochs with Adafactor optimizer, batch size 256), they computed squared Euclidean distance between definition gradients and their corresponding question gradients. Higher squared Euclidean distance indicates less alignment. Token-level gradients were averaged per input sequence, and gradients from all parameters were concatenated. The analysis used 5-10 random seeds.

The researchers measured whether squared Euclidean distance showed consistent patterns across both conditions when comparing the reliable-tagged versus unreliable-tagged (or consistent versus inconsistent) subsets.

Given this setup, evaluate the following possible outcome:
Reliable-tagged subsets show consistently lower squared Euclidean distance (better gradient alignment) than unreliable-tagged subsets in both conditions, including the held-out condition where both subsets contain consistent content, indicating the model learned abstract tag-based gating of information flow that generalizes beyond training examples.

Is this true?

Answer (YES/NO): NO